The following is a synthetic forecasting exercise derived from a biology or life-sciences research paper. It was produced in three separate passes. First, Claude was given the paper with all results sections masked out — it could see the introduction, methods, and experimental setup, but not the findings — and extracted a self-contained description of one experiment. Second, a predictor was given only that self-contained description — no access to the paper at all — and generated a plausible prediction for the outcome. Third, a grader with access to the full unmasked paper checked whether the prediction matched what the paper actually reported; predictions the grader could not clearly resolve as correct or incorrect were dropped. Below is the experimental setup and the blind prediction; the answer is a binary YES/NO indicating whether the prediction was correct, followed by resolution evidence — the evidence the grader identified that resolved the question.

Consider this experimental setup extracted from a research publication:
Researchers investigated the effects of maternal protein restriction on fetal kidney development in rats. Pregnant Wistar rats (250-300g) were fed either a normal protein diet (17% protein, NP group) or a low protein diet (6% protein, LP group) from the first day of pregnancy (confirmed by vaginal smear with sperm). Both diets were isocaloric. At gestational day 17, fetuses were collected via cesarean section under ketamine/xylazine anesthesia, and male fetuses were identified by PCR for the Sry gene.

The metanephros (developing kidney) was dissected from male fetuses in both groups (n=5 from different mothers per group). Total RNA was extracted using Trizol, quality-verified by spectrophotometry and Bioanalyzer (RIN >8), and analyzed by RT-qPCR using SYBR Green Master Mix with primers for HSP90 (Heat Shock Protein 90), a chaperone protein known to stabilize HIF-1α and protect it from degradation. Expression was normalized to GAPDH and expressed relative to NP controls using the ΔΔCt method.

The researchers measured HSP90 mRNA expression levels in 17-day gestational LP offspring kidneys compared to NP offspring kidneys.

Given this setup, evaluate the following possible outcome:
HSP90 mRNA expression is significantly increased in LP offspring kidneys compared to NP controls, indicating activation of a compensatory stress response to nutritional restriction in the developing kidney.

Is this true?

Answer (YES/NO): YES